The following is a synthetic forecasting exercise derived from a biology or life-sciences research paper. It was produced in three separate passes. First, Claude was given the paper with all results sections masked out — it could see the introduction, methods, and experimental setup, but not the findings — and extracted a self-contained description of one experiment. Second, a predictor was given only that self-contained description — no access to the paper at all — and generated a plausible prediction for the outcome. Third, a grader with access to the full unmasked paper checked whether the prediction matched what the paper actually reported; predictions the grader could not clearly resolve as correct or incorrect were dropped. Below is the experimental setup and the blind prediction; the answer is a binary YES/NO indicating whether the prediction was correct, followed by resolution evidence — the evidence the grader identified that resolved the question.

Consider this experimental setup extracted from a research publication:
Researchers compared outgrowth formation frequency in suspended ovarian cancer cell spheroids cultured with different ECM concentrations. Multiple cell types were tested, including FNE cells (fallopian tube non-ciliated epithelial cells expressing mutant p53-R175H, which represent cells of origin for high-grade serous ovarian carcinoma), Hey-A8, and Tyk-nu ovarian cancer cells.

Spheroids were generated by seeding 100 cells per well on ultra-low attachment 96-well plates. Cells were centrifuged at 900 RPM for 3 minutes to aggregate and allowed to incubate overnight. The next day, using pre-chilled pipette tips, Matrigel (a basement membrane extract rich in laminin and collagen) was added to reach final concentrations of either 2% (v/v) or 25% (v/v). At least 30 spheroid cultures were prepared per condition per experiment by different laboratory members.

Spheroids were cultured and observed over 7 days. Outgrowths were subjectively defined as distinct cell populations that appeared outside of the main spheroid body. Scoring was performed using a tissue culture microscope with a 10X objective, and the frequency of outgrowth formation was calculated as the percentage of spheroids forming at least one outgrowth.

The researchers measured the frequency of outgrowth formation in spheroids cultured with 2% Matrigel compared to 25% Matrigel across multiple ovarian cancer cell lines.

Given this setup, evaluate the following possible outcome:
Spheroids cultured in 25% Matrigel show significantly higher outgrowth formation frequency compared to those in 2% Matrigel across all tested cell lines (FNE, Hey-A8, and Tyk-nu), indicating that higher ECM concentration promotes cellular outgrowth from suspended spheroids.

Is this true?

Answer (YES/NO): NO